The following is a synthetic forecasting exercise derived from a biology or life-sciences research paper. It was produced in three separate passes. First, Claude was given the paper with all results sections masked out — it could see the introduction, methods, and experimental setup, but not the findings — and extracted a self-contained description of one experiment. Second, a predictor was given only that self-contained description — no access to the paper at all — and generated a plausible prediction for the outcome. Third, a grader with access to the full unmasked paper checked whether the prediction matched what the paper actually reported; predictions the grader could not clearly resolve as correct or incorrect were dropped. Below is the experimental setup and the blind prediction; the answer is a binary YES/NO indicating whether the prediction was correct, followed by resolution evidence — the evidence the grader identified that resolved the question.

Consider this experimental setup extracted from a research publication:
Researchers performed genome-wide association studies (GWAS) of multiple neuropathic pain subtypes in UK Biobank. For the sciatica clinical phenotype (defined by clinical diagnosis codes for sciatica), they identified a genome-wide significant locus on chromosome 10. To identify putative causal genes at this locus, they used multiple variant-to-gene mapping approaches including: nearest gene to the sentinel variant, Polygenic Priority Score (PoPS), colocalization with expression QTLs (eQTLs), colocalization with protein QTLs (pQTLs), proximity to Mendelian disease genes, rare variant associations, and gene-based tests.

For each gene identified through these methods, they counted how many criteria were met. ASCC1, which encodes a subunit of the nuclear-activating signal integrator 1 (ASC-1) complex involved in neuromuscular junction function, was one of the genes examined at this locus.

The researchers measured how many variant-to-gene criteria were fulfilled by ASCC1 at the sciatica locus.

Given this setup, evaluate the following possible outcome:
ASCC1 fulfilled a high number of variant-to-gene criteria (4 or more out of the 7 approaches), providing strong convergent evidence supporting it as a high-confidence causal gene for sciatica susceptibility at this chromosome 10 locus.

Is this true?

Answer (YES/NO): NO